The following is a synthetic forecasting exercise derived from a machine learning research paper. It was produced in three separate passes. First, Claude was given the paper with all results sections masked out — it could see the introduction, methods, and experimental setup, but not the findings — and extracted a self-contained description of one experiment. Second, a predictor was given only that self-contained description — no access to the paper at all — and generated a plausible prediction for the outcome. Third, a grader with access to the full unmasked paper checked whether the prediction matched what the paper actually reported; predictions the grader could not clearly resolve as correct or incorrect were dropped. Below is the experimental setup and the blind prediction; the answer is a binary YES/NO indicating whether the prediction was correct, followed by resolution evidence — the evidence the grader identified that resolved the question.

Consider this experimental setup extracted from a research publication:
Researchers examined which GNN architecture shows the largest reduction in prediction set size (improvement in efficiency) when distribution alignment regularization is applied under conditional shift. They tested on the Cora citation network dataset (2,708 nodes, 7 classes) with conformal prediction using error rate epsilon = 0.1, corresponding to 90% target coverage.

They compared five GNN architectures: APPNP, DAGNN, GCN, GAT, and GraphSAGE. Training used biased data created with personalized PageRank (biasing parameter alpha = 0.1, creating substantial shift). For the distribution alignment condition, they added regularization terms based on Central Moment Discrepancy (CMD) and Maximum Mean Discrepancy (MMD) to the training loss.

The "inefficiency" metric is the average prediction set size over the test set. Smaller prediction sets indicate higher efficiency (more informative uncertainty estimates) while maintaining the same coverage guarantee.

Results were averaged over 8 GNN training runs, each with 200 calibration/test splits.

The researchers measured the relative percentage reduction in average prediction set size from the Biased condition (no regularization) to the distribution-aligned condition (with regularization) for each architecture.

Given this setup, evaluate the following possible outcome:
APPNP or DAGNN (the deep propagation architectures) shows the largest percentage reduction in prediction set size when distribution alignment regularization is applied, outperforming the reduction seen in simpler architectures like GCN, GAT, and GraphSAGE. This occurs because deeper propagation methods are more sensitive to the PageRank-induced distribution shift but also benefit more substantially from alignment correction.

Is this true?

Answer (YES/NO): YES